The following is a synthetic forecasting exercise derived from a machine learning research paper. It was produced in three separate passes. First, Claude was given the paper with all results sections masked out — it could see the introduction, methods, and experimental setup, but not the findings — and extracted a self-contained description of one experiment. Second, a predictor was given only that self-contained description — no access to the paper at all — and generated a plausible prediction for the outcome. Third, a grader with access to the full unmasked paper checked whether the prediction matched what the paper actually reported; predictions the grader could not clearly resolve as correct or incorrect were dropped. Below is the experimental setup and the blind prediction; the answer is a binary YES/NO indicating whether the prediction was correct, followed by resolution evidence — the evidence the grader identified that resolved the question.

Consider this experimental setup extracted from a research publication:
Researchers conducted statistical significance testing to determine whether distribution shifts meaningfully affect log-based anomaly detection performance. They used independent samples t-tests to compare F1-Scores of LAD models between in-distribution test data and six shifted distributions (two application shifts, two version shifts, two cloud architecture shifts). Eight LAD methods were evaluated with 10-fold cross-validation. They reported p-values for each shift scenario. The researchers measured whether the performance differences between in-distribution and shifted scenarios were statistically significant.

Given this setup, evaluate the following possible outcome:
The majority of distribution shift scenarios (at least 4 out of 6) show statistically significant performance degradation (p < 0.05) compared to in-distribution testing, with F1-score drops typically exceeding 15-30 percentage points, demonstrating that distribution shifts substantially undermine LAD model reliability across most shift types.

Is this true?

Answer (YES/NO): NO